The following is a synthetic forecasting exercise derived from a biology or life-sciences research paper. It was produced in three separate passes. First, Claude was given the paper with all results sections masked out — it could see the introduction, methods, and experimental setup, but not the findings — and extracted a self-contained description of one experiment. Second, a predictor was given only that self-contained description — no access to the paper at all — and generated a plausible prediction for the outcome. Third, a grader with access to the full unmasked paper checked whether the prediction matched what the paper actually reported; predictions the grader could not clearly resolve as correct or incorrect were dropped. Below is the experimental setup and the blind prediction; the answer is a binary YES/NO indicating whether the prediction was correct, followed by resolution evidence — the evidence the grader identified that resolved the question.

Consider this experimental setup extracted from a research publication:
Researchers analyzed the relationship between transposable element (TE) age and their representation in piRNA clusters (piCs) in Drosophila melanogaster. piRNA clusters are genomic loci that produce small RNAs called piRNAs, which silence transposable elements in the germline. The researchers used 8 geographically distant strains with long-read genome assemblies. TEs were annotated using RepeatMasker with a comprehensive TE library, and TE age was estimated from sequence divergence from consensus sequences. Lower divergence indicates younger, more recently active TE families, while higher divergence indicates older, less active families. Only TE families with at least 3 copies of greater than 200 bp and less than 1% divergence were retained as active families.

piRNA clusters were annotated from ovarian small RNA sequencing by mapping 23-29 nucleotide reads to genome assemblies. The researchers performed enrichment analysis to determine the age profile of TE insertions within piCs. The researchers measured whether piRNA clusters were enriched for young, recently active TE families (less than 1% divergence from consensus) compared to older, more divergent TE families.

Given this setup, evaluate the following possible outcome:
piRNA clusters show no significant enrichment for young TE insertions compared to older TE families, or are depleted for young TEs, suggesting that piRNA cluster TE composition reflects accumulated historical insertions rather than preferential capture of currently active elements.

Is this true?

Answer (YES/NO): NO